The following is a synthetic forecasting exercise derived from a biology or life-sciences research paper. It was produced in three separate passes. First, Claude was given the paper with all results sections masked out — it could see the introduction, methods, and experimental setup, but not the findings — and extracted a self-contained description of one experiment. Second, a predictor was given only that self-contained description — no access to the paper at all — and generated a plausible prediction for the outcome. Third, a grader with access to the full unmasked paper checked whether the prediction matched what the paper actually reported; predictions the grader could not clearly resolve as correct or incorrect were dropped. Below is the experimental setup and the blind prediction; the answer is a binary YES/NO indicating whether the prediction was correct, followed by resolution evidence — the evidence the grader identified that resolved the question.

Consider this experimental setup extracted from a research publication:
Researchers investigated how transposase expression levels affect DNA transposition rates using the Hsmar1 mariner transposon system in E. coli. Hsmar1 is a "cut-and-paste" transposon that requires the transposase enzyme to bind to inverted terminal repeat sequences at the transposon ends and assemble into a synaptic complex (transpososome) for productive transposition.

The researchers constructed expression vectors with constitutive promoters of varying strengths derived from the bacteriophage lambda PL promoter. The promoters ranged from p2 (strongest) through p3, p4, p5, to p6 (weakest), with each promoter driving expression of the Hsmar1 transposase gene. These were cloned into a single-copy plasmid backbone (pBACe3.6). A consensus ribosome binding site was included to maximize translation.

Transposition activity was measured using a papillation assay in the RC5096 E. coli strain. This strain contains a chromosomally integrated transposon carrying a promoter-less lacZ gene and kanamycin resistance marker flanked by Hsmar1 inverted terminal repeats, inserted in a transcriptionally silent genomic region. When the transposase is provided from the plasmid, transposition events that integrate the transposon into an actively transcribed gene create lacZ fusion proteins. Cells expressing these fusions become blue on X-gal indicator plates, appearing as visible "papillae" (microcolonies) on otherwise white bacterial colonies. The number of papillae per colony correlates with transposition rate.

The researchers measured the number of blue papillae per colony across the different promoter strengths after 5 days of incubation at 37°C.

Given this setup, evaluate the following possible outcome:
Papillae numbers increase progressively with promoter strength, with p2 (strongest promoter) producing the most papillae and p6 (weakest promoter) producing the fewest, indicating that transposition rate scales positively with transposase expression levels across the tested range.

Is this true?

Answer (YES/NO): NO